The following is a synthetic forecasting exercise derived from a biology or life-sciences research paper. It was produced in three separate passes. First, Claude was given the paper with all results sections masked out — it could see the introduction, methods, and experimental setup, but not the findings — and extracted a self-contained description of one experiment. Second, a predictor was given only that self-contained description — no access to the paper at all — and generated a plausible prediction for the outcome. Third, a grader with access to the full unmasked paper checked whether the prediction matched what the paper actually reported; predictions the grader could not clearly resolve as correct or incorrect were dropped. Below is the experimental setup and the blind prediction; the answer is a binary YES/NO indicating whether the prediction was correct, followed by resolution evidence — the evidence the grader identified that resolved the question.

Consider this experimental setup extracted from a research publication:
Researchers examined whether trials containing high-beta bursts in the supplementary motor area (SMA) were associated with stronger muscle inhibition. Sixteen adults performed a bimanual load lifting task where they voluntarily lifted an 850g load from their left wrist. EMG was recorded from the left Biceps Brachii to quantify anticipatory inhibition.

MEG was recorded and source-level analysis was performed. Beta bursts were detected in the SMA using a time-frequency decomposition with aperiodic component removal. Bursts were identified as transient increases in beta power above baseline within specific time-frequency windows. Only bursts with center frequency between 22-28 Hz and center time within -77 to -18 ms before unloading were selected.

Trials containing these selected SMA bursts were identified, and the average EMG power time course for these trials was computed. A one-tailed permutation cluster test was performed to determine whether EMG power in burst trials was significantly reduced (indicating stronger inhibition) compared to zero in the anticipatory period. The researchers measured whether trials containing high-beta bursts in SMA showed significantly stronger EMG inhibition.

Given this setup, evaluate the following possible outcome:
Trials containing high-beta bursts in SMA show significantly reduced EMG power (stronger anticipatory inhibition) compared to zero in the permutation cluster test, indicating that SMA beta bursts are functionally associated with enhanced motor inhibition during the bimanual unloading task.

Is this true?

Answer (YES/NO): YES